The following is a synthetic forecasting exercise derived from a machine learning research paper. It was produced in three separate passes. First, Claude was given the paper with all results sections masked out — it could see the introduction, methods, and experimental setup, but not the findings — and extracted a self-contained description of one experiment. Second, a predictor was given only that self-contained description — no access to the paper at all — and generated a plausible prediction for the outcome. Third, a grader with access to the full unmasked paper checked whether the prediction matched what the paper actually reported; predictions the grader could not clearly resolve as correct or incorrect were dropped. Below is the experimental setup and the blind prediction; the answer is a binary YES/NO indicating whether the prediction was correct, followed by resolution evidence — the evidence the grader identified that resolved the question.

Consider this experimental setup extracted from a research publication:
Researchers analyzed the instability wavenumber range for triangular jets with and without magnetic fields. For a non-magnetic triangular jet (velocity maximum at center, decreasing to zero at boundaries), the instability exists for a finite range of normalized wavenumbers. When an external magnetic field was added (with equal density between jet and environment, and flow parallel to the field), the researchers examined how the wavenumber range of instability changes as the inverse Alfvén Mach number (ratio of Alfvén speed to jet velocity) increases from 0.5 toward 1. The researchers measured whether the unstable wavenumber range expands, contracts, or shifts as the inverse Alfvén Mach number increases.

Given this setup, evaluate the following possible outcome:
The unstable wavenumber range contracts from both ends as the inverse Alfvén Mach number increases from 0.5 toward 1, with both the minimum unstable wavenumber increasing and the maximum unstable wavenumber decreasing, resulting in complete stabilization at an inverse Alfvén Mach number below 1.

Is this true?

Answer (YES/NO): NO